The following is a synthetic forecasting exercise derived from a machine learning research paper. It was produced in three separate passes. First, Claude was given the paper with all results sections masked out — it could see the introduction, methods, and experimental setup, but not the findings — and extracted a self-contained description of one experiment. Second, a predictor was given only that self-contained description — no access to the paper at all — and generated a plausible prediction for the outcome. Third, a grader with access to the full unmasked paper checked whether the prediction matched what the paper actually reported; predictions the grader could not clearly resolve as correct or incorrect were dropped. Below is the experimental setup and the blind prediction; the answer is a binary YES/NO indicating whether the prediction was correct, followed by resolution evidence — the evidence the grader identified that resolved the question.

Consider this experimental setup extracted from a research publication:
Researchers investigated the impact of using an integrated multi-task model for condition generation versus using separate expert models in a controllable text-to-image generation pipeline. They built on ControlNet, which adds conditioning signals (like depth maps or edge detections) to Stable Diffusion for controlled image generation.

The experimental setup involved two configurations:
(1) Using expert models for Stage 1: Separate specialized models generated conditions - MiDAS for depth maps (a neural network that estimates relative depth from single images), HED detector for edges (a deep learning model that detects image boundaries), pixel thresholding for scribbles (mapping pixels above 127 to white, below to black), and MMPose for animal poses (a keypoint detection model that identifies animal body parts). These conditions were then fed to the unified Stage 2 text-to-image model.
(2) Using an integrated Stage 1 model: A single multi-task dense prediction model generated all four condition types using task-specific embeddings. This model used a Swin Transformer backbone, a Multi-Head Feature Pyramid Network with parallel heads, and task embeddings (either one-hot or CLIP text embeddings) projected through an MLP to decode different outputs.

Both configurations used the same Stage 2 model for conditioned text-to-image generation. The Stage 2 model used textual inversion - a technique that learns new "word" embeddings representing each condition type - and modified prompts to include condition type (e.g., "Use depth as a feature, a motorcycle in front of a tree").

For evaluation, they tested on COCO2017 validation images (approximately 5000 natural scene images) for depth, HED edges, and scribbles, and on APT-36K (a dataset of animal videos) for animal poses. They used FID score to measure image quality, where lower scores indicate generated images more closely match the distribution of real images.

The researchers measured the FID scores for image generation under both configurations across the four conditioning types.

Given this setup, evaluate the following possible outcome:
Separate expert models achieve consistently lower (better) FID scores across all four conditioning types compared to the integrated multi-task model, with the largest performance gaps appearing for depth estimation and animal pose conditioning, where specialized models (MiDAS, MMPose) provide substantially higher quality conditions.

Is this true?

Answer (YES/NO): NO